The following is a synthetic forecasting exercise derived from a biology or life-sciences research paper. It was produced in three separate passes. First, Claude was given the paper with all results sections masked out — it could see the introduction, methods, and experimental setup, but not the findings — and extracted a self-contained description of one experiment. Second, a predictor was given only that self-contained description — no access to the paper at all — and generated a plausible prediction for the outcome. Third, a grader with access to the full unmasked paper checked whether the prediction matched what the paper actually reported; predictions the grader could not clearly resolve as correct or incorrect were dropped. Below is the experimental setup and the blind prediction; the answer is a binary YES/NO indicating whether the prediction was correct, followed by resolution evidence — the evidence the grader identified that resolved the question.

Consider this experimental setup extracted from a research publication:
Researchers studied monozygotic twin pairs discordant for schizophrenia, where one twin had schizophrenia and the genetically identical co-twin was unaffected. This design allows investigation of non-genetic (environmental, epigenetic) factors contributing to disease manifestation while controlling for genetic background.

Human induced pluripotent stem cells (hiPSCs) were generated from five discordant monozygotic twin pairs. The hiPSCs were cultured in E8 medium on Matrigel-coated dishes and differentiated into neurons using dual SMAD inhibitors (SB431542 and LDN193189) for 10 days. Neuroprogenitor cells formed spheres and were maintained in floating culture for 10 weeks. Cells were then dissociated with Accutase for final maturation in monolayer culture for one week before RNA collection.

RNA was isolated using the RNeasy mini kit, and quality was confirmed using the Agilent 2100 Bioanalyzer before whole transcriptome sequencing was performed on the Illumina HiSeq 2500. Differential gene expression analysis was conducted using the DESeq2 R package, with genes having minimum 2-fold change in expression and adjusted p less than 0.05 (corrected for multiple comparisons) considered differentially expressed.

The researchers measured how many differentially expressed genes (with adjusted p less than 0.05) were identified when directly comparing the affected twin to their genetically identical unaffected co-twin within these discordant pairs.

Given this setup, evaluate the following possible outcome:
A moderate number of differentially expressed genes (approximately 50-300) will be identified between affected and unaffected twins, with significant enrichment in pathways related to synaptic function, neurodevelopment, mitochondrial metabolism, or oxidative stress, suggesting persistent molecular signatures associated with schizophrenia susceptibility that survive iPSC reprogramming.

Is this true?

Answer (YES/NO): NO